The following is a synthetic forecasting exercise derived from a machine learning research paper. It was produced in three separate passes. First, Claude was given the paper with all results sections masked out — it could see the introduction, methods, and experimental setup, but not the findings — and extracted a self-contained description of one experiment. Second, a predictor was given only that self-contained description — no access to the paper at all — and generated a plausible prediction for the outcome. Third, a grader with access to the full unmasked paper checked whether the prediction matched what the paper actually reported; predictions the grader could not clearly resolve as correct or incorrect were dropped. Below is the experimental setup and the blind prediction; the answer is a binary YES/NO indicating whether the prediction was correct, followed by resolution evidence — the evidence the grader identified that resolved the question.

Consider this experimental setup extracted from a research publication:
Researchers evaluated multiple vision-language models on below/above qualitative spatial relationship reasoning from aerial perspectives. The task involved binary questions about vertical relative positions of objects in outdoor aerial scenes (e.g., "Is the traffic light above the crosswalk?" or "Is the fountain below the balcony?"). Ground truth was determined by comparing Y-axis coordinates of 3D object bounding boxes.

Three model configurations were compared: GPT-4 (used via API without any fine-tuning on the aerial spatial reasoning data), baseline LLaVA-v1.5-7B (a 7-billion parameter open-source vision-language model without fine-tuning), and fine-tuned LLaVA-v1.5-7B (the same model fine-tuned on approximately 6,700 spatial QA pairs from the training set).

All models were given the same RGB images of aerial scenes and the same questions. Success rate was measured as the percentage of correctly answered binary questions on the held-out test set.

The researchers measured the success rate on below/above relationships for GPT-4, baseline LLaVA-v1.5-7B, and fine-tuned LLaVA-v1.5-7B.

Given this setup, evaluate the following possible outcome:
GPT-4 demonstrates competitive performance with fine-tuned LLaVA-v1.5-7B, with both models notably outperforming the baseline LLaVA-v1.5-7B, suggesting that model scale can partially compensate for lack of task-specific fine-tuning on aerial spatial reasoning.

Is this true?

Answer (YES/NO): YES